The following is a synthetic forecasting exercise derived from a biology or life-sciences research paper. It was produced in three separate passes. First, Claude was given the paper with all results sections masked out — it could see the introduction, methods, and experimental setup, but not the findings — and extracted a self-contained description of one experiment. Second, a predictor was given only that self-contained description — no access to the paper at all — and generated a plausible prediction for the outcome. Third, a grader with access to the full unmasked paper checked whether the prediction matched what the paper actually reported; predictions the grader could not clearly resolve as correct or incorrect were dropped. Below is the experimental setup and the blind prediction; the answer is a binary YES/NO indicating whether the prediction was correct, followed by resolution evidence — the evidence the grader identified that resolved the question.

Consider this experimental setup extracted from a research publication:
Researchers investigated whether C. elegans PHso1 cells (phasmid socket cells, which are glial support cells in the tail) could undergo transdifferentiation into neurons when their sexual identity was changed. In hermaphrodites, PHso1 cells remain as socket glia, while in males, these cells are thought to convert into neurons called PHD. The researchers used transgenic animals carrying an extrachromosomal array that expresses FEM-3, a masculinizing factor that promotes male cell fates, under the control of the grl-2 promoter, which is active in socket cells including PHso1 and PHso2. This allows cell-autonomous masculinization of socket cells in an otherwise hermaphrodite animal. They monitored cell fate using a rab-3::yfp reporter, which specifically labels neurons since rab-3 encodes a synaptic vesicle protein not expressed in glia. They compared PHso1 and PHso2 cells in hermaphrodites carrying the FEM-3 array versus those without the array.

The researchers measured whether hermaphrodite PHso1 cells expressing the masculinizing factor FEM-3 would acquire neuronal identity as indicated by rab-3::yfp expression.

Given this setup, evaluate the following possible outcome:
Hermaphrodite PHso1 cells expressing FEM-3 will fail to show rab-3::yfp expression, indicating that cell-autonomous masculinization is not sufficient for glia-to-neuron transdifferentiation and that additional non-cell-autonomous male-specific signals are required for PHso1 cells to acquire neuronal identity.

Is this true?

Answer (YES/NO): NO